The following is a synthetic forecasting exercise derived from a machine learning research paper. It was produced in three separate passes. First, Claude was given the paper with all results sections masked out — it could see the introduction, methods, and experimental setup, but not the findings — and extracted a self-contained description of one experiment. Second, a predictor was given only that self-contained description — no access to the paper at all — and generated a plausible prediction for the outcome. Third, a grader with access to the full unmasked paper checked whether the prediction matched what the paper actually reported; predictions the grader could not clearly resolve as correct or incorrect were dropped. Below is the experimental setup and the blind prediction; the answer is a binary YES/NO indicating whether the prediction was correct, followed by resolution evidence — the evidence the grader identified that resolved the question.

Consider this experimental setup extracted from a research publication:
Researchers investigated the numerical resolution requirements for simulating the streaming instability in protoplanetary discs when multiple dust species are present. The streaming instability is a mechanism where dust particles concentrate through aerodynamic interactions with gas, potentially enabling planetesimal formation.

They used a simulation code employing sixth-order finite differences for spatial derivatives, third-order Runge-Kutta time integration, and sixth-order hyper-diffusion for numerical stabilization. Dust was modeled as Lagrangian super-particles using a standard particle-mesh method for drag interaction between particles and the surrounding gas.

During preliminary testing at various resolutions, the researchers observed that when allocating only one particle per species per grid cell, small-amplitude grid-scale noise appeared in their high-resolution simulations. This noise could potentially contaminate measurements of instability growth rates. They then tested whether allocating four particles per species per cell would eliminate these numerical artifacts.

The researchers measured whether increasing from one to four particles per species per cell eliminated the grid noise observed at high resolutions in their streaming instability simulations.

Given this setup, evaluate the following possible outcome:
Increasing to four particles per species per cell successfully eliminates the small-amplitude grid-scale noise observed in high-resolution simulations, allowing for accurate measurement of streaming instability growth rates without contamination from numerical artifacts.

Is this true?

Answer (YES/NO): YES